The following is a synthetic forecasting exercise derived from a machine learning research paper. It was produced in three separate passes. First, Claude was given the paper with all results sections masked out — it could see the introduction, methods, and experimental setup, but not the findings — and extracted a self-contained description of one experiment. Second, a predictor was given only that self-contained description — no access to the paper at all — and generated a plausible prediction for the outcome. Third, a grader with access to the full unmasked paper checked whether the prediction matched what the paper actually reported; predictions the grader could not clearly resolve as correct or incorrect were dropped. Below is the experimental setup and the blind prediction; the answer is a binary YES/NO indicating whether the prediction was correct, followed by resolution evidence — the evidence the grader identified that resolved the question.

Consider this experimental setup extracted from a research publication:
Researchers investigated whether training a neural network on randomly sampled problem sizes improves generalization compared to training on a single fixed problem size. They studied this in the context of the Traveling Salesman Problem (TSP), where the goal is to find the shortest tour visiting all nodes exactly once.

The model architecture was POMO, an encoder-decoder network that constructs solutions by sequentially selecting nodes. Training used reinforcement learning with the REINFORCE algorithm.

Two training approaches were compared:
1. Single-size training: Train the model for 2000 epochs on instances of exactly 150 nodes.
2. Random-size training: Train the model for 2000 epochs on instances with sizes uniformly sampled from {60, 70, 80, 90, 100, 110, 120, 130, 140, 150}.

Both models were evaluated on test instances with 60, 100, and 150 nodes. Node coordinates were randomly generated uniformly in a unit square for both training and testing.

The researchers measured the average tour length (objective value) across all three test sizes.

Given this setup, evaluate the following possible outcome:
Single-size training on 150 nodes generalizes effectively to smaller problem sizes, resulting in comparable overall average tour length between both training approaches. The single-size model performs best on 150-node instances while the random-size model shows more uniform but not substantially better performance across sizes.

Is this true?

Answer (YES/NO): YES